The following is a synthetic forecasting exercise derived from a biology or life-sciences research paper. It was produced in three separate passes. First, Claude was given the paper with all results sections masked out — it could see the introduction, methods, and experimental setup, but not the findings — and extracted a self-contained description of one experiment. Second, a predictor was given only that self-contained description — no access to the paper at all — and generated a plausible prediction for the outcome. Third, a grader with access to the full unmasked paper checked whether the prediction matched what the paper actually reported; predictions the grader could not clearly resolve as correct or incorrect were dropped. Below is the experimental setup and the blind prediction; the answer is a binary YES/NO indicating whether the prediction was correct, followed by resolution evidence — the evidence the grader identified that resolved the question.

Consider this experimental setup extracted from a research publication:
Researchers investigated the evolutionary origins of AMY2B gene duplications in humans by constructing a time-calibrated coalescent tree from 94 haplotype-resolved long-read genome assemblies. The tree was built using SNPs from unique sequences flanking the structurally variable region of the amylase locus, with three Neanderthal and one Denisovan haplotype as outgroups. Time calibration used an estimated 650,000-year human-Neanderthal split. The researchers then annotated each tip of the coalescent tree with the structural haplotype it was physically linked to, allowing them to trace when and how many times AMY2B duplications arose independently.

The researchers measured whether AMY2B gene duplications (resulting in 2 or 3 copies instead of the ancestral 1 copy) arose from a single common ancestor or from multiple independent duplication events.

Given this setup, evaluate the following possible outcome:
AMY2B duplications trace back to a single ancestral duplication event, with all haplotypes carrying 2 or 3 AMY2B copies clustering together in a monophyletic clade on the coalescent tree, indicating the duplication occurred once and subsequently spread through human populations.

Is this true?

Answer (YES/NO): YES